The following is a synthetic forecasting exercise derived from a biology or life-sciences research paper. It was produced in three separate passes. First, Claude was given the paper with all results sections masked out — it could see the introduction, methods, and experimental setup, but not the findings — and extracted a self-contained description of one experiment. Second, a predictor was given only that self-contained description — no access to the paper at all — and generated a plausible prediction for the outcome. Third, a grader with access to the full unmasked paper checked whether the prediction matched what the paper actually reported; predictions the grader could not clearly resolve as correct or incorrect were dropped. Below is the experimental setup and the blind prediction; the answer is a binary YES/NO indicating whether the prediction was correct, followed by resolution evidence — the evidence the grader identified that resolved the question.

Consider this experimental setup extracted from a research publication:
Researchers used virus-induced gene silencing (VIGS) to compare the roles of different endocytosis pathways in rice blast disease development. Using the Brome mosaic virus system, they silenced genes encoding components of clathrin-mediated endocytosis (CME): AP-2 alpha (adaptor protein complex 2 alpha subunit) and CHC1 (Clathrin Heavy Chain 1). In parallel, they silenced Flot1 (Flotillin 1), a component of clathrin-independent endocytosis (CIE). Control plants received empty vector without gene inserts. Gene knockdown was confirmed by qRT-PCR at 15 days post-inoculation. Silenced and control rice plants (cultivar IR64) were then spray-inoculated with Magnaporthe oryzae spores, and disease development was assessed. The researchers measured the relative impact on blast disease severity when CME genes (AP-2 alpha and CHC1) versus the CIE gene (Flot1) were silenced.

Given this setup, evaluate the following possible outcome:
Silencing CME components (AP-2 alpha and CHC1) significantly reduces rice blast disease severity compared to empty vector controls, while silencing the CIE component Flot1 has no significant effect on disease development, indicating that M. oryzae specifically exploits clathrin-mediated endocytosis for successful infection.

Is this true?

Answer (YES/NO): NO